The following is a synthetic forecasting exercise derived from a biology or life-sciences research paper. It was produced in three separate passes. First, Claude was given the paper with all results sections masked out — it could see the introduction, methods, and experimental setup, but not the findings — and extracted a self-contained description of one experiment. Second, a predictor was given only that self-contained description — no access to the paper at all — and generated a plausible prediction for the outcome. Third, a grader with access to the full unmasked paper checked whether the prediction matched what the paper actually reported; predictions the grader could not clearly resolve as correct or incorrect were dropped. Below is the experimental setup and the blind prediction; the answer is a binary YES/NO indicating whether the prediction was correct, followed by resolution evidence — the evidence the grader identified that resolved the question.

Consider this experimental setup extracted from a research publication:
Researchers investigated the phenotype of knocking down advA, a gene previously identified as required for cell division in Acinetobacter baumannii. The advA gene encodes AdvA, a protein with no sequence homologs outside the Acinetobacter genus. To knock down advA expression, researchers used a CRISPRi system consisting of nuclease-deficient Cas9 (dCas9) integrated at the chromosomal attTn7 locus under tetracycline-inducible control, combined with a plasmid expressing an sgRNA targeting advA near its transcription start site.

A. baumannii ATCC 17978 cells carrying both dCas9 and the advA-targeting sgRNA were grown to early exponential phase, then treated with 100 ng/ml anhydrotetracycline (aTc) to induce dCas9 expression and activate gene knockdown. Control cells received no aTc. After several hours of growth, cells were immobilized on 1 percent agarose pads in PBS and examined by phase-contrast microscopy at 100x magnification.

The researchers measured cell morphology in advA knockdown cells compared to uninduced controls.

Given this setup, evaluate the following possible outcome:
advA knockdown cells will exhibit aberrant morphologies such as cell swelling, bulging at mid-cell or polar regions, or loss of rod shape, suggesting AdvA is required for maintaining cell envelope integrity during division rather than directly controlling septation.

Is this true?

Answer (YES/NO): NO